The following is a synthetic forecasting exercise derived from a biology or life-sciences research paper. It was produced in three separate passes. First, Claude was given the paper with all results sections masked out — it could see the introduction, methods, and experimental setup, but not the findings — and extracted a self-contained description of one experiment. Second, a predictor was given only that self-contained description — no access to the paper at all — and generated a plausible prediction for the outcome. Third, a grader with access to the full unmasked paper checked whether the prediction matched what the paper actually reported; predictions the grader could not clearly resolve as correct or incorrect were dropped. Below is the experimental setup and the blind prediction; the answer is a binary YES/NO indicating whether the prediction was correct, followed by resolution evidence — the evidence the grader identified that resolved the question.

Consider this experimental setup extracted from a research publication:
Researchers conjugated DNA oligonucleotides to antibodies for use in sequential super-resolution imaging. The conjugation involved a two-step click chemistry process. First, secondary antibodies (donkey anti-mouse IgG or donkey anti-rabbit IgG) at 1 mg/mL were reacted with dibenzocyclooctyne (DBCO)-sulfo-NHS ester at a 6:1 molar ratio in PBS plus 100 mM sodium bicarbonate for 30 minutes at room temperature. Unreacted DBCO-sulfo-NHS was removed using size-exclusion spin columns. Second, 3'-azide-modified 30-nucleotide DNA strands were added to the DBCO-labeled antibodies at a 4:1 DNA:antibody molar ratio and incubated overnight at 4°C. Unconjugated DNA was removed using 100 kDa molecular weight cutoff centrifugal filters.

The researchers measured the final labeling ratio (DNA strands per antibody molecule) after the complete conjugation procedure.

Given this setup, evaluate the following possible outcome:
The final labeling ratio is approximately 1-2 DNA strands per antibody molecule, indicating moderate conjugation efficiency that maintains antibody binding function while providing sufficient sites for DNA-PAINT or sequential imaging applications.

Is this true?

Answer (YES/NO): YES